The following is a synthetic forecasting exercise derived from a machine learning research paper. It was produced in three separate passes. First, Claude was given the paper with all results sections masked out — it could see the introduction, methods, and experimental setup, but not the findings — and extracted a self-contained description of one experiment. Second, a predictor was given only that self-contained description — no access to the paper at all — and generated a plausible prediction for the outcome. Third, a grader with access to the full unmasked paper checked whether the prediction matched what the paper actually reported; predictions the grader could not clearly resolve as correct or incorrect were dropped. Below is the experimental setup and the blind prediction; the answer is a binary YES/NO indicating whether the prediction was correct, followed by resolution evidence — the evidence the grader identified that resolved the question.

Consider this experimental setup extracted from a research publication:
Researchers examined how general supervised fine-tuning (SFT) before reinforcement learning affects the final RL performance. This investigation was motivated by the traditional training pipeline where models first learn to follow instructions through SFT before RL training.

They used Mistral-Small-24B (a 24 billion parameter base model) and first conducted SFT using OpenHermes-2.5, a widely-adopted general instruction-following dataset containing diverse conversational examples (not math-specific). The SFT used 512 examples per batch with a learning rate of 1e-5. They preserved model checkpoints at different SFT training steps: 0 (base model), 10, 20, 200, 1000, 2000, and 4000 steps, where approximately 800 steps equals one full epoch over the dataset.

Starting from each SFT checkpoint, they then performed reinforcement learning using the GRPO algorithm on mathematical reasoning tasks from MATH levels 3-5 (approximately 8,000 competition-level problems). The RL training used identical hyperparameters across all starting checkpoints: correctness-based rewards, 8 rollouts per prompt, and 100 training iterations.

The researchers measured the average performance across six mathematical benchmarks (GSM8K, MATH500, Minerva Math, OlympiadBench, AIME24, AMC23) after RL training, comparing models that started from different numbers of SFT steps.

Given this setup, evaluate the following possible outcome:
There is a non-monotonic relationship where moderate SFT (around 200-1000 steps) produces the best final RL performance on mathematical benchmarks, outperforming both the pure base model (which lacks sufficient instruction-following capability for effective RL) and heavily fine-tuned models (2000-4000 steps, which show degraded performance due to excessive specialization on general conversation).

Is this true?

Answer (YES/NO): NO